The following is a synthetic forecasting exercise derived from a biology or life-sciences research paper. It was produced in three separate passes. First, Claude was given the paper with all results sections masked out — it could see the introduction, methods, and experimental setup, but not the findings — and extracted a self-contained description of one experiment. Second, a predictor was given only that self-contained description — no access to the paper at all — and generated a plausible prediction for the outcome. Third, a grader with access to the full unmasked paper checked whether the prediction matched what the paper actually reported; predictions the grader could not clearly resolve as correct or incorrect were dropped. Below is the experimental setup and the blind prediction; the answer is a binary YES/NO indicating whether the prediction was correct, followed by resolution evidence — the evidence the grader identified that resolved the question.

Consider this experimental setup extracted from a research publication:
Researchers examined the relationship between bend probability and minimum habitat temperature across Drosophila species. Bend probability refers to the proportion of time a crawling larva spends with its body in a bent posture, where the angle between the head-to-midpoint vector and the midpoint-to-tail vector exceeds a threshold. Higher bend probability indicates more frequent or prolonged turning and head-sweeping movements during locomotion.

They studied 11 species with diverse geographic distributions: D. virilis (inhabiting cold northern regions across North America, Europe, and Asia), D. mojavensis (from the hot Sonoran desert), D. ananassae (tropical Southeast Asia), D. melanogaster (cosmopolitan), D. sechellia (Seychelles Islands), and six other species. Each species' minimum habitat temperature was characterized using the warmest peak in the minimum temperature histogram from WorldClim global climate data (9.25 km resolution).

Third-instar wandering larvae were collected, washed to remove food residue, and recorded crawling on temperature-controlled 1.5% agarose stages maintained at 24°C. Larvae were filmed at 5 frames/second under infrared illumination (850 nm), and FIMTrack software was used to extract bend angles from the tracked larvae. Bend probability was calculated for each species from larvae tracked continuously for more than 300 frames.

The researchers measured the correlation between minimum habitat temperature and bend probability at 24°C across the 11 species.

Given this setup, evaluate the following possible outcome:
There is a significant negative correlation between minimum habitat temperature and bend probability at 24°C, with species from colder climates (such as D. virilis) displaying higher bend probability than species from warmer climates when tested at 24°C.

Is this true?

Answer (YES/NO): YES